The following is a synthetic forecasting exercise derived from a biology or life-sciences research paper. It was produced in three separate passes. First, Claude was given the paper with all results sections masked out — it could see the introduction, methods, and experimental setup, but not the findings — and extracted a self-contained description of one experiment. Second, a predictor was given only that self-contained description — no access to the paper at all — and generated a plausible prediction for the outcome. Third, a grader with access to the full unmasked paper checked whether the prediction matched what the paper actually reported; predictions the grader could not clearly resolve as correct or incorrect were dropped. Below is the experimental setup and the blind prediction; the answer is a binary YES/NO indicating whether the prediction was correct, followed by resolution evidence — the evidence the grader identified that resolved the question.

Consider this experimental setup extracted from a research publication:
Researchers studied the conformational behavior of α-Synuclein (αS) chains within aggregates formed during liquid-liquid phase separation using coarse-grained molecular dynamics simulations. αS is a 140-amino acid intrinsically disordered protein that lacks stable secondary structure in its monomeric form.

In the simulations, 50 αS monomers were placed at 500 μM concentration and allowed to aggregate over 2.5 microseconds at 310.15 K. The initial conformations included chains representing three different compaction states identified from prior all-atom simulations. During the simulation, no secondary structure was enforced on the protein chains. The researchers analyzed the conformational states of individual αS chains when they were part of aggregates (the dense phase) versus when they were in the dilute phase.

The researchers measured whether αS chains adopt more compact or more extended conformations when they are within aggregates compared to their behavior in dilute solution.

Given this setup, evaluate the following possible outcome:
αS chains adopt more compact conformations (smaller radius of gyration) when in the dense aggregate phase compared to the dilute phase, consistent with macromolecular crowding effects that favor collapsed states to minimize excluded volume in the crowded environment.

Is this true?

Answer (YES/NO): NO